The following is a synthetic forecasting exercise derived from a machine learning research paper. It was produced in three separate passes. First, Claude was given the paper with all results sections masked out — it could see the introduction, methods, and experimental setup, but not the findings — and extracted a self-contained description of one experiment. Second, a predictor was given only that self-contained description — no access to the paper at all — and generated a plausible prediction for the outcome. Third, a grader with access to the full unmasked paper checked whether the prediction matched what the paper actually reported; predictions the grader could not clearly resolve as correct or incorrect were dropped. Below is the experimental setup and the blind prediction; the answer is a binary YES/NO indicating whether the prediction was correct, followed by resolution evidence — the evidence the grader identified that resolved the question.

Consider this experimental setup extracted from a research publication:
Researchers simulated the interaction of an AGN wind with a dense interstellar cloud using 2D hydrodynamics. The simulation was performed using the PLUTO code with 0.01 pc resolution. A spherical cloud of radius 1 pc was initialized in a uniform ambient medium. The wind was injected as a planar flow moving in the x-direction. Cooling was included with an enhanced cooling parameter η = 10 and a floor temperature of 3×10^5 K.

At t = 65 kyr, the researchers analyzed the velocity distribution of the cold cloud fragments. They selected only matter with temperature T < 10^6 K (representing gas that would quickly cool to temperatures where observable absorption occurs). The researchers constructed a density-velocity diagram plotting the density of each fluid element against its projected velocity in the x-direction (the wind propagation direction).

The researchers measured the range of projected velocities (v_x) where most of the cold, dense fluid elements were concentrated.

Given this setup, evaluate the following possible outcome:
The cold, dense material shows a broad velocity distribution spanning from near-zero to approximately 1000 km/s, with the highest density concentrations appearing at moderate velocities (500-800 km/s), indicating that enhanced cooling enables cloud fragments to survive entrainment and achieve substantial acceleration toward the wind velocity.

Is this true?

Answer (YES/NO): NO